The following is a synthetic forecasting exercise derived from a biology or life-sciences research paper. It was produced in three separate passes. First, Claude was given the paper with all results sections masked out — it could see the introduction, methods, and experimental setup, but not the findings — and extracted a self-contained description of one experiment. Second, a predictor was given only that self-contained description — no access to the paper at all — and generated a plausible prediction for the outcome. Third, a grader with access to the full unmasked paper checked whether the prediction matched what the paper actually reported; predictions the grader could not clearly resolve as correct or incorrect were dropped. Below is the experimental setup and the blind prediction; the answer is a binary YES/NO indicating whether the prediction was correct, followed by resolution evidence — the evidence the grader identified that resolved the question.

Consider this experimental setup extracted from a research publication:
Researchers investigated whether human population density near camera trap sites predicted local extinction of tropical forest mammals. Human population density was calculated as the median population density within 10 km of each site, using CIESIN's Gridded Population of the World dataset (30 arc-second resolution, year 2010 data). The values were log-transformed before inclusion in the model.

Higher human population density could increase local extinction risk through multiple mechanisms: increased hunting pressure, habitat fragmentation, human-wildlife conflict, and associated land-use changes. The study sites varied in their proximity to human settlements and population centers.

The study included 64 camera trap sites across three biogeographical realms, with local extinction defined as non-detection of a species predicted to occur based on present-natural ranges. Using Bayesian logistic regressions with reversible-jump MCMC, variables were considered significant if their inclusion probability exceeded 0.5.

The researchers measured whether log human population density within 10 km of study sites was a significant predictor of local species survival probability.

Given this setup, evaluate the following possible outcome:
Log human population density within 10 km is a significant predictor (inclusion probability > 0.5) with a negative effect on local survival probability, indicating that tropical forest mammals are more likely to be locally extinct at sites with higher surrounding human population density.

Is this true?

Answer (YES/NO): NO